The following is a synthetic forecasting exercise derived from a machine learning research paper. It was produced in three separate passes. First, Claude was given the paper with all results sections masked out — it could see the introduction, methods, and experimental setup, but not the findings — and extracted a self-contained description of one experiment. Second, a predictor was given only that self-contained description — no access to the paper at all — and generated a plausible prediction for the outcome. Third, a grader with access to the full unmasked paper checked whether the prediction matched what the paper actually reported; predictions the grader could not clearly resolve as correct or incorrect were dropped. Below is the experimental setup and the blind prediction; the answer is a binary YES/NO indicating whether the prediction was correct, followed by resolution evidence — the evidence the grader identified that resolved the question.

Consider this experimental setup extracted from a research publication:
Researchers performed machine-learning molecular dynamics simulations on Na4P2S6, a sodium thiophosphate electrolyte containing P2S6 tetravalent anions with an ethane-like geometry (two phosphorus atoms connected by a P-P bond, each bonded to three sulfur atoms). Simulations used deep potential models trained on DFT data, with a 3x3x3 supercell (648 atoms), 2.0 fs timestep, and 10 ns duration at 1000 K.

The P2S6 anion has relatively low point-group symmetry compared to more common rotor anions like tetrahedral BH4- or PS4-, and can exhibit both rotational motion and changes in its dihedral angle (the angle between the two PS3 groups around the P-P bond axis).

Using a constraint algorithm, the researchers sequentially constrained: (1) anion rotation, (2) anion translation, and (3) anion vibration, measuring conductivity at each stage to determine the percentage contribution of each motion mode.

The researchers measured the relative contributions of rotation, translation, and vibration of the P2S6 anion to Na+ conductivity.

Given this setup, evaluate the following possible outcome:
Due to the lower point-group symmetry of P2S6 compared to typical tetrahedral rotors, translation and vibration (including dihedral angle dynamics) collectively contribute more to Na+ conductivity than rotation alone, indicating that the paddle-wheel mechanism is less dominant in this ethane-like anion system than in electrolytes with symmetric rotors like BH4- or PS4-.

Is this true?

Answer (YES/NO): YES